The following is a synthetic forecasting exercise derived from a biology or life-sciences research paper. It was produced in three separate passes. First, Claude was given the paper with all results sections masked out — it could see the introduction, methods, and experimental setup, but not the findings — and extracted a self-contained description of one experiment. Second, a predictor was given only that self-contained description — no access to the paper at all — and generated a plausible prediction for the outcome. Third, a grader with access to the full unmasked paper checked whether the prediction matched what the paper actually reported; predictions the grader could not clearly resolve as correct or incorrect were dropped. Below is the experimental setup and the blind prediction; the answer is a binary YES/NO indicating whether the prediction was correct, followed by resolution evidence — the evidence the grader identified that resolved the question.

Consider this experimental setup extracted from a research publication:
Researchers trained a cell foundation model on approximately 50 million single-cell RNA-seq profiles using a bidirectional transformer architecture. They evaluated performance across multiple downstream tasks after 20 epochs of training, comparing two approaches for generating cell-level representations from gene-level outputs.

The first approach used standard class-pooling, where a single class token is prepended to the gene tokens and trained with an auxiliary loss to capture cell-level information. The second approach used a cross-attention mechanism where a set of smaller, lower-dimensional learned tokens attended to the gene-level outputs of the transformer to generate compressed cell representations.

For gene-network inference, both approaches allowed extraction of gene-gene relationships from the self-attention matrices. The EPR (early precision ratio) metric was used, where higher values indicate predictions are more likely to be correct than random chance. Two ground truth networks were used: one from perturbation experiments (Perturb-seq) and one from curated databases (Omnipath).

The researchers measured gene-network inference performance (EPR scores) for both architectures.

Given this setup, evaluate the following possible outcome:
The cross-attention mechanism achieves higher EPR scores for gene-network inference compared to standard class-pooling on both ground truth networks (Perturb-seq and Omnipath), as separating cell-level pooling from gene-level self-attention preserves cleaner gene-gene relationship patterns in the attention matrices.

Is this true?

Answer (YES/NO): NO